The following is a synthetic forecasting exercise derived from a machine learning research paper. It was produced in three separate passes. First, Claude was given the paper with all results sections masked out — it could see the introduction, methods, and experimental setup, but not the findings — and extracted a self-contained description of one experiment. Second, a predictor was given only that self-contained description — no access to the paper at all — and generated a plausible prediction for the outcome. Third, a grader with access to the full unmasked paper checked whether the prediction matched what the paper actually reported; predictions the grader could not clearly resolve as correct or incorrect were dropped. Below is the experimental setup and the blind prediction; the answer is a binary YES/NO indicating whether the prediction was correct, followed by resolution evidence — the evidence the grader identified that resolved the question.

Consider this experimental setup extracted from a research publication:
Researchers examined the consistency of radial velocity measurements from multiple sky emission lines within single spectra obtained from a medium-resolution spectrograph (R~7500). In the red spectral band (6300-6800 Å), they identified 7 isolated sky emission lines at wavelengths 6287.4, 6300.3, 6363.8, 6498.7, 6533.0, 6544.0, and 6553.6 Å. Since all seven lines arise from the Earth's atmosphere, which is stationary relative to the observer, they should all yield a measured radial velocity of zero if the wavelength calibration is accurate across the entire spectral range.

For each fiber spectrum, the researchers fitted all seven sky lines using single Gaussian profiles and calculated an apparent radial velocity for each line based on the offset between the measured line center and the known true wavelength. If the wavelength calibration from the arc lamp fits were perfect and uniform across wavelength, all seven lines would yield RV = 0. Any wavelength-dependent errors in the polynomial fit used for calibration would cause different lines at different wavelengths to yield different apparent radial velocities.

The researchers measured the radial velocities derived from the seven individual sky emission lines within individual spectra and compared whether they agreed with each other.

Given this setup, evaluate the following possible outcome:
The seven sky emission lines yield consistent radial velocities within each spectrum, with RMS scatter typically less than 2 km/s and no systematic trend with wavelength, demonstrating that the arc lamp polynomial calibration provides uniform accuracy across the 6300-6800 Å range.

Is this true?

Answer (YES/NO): NO